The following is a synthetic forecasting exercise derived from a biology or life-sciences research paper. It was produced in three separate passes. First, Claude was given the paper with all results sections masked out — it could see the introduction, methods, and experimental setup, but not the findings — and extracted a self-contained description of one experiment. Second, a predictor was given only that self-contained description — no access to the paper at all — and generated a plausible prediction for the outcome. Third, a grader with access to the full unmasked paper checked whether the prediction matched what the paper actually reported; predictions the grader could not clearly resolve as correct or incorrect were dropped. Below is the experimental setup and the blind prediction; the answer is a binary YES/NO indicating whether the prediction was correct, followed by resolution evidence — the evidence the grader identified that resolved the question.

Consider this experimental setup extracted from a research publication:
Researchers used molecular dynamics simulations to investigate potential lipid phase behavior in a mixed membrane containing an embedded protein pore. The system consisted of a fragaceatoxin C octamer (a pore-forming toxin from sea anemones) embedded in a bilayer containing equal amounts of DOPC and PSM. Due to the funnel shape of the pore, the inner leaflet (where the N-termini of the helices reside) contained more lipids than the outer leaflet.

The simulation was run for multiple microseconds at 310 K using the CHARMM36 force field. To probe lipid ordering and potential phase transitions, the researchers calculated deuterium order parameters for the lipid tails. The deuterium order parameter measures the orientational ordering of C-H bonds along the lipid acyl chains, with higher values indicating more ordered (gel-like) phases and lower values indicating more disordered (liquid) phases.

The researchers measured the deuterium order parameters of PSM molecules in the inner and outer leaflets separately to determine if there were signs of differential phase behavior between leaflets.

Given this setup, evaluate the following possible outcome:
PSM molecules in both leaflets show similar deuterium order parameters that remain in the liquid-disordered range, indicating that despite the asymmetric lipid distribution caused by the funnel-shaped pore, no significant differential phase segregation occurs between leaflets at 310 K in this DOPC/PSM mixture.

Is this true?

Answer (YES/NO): NO